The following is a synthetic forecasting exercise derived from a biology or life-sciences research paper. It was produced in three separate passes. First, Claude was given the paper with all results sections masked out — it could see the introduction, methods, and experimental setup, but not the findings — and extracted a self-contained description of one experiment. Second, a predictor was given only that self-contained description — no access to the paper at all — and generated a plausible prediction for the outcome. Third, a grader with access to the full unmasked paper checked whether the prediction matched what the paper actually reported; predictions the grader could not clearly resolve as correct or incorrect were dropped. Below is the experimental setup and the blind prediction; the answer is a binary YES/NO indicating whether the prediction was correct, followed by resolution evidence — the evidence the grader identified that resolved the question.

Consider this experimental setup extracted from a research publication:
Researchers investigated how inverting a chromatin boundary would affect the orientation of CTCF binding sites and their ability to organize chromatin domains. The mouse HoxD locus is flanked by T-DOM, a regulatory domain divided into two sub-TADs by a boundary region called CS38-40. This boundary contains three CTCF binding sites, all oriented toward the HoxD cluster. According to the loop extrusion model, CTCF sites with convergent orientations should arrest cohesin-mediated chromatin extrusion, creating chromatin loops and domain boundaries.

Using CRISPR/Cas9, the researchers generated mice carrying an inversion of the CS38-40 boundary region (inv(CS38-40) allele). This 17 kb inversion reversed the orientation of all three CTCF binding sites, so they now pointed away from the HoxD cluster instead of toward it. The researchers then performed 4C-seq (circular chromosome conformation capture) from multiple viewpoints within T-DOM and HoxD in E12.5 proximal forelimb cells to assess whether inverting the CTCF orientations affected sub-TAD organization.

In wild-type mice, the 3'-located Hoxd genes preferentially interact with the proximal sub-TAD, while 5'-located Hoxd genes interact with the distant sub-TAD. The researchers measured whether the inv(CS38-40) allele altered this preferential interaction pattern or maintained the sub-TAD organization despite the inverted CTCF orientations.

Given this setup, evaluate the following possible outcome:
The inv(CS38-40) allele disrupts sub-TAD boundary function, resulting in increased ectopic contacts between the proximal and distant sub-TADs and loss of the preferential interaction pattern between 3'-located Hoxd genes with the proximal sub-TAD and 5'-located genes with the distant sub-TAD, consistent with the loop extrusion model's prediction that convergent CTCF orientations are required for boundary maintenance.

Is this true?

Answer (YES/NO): NO